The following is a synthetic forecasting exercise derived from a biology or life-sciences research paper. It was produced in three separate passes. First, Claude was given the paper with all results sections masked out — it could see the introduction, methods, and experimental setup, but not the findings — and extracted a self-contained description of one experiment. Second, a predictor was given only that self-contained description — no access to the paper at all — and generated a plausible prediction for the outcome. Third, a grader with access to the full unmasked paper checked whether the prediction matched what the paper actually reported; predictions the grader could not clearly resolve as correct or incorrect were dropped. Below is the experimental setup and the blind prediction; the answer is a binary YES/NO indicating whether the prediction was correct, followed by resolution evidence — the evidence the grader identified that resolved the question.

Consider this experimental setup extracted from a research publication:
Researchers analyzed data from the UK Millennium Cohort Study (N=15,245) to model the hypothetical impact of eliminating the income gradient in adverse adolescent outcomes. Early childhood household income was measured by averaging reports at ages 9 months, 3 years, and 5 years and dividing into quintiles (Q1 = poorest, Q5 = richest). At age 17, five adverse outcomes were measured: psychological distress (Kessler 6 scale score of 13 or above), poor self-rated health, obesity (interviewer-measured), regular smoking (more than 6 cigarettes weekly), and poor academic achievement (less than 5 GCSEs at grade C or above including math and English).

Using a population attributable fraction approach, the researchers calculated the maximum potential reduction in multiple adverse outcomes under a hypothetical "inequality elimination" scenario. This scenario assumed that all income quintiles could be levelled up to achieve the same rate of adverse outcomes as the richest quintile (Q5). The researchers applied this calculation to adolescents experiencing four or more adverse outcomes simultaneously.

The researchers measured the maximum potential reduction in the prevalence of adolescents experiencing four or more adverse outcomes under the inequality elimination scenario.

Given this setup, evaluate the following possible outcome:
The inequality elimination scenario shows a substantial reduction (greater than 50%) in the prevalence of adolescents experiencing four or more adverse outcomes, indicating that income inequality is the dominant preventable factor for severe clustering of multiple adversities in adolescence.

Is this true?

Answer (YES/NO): YES